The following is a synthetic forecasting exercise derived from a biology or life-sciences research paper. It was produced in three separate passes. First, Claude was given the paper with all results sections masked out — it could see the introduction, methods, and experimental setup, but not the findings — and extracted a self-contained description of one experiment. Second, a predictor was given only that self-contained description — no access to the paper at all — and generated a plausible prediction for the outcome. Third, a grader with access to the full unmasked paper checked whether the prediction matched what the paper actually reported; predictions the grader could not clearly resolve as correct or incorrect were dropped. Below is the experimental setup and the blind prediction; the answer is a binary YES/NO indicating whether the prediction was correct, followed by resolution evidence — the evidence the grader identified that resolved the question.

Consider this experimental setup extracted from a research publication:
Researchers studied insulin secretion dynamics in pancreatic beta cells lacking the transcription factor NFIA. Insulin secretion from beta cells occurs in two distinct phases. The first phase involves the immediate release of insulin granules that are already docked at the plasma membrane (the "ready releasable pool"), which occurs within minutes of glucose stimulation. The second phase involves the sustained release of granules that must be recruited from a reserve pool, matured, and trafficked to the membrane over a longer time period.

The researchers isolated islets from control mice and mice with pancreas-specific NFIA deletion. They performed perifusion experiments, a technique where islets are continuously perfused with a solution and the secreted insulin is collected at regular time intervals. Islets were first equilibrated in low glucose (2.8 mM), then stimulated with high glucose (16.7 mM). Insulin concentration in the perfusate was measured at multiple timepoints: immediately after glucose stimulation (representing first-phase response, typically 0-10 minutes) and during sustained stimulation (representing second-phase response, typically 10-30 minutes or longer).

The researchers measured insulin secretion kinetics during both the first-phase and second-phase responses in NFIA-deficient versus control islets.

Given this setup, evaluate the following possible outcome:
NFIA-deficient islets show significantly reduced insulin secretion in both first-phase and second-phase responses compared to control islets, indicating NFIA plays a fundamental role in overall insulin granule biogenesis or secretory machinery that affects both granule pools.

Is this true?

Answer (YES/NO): NO